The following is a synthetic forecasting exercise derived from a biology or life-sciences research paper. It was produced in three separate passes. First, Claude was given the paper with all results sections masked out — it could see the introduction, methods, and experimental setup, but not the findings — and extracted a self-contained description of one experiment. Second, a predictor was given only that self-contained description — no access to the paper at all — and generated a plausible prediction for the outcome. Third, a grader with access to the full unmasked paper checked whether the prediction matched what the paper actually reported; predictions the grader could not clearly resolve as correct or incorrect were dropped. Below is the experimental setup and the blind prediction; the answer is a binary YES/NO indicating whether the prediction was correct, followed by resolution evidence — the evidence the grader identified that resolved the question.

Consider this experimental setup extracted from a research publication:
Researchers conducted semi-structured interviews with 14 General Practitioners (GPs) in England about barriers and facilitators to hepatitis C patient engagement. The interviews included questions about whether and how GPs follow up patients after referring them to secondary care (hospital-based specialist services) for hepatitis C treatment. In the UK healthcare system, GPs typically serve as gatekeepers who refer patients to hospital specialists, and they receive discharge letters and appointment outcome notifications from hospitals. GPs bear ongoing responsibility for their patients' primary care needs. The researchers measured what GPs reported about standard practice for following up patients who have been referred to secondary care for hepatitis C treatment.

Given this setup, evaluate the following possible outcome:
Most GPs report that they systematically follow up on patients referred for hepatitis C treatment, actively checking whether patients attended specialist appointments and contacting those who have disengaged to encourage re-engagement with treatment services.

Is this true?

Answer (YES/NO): NO